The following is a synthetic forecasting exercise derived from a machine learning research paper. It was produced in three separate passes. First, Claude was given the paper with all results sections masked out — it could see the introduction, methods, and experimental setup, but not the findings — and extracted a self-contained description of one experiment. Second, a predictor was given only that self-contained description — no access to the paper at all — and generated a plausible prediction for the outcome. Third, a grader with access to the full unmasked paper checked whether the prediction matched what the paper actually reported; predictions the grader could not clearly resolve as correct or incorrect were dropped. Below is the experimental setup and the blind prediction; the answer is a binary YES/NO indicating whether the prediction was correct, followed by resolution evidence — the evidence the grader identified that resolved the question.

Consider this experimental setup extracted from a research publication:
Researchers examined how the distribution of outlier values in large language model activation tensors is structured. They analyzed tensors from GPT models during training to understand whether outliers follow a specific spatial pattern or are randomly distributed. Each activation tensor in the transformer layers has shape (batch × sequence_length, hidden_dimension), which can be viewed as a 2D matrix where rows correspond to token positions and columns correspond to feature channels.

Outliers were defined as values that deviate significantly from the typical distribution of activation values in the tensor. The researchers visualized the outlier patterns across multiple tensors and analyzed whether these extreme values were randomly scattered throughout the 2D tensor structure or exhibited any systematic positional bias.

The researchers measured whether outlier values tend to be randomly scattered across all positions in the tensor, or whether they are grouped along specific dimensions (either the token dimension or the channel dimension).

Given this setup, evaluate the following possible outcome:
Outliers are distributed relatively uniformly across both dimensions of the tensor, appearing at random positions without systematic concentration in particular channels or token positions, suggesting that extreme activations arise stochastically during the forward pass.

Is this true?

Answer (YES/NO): NO